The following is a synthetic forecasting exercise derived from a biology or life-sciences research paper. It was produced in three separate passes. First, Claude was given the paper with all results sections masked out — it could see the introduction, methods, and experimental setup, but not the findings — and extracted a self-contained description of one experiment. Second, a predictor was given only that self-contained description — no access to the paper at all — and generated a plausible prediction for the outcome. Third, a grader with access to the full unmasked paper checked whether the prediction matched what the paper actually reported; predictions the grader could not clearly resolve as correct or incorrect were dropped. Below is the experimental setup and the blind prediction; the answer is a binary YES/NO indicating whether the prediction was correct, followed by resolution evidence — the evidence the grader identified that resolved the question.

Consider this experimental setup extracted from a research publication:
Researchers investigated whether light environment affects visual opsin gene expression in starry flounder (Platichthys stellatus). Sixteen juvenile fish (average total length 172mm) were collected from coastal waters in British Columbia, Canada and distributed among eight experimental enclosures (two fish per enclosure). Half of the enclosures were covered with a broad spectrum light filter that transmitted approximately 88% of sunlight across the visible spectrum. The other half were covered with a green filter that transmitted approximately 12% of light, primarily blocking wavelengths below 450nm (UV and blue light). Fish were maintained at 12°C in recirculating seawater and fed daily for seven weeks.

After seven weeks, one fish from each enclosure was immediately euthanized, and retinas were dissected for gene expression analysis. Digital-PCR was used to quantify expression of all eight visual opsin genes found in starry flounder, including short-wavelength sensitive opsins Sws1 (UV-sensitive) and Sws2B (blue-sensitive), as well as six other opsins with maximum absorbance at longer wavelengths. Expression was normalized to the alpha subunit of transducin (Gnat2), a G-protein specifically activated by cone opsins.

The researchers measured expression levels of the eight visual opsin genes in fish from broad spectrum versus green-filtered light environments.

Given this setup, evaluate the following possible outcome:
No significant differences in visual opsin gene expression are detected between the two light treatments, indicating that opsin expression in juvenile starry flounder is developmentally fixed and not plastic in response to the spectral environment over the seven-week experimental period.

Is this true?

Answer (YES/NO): NO